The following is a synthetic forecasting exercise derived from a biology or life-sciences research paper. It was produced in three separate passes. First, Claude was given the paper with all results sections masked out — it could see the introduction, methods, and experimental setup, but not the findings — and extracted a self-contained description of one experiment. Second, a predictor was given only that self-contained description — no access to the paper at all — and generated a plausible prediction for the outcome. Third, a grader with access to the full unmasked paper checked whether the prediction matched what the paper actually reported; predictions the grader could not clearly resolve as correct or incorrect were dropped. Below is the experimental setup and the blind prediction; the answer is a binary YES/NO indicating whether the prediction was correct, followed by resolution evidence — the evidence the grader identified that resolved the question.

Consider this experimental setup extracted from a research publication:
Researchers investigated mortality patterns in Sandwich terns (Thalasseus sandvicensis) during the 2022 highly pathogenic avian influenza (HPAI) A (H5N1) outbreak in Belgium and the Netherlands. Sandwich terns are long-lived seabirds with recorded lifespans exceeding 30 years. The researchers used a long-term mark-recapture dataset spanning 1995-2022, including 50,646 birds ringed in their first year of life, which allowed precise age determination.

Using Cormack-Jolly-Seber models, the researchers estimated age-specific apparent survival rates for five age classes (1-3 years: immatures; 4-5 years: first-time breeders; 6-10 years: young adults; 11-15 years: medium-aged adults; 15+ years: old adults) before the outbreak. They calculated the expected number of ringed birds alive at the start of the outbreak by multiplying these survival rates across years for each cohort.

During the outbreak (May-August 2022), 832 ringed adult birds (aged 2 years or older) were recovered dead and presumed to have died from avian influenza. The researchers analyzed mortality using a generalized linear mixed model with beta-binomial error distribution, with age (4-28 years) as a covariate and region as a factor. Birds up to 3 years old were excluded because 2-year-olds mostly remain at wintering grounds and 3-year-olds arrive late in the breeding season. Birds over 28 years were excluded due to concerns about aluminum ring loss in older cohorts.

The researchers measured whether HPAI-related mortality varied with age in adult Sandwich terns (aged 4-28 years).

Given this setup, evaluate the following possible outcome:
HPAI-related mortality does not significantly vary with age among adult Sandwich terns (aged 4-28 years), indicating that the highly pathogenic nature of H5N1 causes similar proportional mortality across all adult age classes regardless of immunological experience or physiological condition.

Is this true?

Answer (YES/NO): NO